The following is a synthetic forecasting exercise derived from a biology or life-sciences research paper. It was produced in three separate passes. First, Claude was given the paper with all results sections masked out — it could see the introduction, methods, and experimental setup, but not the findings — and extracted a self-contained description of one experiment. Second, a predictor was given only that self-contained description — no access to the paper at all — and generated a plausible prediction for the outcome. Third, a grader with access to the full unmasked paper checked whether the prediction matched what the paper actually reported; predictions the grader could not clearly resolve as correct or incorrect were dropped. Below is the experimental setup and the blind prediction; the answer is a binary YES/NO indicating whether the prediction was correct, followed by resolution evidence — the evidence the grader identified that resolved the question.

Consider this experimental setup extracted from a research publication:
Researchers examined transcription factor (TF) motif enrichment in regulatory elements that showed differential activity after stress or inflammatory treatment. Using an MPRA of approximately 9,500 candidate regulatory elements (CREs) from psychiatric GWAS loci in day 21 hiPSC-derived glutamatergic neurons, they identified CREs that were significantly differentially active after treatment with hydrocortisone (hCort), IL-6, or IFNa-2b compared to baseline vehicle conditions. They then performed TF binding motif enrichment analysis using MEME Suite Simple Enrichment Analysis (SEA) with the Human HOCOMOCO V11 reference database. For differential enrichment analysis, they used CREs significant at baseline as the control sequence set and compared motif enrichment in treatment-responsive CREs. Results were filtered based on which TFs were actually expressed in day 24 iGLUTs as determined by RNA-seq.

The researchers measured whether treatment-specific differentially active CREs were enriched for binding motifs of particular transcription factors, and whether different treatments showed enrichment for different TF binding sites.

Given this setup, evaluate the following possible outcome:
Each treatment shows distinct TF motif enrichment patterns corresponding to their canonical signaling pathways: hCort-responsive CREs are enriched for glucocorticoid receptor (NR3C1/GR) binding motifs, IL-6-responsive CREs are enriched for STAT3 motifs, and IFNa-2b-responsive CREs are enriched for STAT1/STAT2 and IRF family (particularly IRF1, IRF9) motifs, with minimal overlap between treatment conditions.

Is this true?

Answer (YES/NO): NO